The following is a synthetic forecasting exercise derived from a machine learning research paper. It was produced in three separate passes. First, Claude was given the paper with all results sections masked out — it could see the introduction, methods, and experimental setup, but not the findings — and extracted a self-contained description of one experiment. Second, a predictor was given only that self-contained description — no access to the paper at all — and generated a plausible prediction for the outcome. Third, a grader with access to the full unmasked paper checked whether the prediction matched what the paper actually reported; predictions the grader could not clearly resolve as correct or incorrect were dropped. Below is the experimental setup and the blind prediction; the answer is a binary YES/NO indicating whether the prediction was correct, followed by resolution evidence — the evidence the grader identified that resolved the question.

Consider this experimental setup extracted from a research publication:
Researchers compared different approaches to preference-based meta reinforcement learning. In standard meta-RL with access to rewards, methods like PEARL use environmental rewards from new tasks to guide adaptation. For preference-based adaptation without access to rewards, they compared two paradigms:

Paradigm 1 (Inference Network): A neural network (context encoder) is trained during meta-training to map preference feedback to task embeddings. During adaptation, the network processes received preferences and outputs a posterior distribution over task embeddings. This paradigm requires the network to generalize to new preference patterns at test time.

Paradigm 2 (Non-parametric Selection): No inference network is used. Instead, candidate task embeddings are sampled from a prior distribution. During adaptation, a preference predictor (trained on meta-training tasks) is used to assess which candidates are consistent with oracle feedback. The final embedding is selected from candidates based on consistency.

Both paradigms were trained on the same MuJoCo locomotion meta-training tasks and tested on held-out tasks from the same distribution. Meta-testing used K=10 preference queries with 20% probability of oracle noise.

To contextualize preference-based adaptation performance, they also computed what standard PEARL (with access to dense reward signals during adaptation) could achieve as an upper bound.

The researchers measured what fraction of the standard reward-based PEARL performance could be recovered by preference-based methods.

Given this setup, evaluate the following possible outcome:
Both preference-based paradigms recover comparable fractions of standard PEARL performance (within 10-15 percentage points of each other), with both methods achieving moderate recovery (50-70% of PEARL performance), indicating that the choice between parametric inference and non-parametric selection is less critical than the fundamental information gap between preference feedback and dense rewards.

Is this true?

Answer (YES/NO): NO